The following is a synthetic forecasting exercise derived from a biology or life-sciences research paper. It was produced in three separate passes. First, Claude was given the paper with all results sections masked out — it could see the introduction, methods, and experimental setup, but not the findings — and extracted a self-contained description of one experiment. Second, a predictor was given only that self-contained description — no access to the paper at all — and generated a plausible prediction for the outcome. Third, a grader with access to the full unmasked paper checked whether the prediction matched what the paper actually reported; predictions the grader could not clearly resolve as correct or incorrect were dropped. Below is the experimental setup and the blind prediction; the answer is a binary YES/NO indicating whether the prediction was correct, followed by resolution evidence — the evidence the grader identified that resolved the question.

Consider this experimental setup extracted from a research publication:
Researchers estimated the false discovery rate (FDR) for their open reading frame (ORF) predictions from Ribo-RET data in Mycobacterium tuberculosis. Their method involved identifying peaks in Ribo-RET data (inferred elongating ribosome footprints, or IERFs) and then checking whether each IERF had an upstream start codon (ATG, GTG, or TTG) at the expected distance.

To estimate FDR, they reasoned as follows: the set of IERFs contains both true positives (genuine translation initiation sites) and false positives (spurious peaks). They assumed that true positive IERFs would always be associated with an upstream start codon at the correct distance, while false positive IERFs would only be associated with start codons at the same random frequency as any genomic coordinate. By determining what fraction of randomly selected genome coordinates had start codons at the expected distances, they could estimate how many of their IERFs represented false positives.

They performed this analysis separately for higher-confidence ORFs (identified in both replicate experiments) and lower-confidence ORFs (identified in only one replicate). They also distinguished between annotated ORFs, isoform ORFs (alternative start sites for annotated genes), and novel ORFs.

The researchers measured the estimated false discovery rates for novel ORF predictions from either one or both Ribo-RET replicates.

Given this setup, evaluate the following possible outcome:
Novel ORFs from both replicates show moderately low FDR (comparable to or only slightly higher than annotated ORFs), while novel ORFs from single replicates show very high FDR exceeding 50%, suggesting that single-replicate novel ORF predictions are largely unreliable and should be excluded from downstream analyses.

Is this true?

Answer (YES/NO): NO